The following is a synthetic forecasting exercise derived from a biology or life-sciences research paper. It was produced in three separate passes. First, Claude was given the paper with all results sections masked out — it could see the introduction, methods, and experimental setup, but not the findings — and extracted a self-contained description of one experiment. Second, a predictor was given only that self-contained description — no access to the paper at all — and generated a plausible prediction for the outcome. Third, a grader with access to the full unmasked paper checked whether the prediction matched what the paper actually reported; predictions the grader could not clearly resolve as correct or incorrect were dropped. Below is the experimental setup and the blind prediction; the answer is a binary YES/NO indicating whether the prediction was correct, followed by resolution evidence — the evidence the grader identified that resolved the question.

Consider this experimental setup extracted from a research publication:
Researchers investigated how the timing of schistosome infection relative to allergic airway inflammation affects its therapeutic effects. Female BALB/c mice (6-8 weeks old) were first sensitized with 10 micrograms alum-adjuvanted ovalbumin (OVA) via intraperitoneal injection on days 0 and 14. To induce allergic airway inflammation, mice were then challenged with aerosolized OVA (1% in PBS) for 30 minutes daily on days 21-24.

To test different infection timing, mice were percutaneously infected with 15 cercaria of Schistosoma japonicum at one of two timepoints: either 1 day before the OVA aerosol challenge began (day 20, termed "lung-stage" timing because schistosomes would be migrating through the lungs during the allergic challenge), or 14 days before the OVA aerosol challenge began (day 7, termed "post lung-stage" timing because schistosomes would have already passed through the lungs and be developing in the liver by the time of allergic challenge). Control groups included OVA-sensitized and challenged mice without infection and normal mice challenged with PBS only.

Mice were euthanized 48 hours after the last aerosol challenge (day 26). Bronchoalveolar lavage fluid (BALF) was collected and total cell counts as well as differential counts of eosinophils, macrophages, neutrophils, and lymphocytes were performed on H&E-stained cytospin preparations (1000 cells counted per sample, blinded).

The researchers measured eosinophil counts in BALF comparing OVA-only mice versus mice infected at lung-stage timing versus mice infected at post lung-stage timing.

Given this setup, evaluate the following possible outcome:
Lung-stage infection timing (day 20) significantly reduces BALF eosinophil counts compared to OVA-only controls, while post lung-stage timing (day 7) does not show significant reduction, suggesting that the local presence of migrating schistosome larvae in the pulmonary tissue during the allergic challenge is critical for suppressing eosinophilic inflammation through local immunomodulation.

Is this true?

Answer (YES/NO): YES